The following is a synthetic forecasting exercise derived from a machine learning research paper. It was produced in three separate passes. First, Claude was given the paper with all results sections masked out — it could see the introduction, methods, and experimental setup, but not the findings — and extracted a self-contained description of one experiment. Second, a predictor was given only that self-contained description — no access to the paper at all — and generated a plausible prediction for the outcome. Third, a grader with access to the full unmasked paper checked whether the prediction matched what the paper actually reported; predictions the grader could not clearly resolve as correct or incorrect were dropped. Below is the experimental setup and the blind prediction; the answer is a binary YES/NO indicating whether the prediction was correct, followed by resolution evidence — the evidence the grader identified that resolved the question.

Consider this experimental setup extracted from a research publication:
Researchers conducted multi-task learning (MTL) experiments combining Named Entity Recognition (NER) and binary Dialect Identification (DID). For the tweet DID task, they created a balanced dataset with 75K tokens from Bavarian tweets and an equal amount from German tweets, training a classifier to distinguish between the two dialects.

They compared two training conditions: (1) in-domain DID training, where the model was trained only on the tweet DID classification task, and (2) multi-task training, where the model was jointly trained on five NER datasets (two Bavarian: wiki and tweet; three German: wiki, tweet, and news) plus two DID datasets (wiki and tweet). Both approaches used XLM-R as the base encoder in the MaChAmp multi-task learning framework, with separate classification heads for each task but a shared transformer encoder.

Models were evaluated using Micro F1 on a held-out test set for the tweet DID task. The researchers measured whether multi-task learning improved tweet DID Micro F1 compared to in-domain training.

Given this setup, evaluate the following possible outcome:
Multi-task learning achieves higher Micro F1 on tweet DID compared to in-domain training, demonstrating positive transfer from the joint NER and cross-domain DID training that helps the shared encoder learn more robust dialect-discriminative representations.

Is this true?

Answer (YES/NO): YES